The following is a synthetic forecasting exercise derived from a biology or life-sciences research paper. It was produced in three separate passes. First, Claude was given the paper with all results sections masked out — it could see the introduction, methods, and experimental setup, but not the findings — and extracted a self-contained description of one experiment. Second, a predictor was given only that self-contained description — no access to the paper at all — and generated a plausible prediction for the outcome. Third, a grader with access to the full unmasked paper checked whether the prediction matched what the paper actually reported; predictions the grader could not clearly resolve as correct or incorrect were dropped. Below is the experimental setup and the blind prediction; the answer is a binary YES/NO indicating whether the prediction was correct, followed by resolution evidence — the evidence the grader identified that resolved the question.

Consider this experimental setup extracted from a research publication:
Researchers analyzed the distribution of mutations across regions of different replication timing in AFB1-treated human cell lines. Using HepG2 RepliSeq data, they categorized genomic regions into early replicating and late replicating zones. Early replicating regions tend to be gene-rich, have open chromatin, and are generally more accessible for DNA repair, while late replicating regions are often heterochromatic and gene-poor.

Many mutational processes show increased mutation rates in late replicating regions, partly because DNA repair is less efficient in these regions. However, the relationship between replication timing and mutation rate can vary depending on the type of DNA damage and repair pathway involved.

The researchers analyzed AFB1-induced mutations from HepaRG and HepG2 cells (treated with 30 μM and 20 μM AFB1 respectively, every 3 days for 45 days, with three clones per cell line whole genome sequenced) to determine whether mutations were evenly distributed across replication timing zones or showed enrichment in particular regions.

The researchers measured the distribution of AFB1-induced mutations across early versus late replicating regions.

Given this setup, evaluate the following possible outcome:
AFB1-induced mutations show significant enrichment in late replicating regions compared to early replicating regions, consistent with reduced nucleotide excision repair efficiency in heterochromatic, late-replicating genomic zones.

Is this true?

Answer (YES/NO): NO